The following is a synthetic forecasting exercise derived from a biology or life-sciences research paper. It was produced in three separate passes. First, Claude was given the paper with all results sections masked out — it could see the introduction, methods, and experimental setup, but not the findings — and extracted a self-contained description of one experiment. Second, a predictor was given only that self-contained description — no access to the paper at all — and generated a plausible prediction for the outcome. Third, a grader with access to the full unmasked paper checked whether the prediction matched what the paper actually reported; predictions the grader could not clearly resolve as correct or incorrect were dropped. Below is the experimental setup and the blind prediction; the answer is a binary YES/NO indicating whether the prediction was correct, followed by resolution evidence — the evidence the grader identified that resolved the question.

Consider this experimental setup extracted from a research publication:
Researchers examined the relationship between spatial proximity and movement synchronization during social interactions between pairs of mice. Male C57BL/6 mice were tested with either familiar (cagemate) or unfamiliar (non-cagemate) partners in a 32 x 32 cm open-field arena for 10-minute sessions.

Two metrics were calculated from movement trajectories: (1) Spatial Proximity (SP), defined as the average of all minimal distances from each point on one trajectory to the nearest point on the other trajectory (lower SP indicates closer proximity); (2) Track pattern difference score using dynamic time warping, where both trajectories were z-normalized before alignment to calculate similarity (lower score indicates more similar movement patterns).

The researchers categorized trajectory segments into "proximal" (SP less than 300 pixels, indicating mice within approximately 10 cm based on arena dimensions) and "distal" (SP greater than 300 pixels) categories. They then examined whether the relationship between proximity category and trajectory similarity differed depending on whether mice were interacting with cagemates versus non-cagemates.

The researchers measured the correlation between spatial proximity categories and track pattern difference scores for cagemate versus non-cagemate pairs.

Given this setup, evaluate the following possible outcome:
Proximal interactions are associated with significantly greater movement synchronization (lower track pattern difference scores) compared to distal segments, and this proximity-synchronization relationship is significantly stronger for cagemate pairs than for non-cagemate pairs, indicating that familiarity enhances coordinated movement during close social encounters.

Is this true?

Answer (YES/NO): NO